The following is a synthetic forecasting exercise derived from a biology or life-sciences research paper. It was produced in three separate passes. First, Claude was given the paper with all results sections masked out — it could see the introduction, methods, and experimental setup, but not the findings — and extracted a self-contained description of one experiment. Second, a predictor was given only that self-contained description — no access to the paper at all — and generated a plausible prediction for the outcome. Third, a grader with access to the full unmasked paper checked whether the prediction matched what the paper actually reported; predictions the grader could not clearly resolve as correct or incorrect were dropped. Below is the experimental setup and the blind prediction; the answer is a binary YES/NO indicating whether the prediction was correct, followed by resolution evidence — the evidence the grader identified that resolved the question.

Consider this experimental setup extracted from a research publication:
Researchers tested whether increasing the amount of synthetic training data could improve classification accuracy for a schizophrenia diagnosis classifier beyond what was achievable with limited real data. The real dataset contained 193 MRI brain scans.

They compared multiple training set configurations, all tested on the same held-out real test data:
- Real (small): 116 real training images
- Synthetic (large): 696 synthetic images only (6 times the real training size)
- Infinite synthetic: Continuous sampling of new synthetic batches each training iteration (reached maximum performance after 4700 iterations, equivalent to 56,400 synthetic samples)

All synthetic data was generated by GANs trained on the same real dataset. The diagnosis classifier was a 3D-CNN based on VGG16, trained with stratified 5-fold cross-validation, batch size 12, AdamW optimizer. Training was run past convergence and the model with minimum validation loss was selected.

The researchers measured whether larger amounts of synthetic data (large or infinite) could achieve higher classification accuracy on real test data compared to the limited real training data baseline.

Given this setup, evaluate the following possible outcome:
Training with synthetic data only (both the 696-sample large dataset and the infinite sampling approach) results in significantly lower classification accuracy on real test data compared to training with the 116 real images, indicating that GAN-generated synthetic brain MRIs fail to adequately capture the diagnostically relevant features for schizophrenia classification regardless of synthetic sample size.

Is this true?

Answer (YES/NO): NO